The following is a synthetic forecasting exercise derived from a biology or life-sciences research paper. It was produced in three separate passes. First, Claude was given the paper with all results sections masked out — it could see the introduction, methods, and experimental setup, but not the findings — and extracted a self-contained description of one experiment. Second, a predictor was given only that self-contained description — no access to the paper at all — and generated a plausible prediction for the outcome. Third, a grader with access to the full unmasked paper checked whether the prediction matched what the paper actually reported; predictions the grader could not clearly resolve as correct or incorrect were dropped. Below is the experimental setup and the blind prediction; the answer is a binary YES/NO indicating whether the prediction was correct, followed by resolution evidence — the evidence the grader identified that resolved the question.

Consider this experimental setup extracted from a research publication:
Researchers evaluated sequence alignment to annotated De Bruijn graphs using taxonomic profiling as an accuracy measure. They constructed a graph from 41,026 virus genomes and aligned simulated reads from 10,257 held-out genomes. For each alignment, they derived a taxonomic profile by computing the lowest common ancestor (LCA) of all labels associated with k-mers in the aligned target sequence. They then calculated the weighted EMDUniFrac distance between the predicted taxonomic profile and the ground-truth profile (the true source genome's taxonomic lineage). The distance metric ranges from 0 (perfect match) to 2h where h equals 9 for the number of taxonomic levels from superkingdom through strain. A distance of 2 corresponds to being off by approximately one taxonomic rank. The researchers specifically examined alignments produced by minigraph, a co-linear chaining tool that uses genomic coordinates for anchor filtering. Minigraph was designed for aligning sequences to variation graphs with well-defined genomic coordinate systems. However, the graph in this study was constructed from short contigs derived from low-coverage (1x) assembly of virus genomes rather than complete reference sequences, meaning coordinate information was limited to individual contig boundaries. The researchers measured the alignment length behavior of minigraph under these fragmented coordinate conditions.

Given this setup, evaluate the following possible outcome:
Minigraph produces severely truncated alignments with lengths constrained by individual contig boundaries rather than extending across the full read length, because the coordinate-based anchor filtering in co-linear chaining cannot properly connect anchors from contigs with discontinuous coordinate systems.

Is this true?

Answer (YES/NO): YES